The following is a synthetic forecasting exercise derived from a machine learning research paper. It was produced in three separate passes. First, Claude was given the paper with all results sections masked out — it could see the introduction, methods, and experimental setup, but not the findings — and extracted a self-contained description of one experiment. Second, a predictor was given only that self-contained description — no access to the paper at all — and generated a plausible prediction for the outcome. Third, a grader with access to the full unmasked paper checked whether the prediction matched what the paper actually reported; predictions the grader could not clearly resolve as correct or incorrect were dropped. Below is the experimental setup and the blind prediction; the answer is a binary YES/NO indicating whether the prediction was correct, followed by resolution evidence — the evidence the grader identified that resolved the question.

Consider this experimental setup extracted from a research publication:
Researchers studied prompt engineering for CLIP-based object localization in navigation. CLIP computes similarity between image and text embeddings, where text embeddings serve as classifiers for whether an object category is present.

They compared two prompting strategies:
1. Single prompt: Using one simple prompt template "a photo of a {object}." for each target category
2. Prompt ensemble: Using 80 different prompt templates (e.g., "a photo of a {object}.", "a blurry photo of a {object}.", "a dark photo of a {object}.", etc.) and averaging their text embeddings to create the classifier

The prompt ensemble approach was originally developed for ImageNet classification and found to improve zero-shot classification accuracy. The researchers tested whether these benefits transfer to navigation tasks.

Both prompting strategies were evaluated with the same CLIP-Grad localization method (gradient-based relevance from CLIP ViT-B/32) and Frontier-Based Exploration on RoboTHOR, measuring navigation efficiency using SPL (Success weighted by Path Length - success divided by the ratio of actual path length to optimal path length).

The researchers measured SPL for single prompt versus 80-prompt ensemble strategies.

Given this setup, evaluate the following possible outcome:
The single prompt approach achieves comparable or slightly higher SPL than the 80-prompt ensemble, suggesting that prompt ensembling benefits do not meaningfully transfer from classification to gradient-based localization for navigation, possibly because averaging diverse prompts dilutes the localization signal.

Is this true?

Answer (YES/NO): NO